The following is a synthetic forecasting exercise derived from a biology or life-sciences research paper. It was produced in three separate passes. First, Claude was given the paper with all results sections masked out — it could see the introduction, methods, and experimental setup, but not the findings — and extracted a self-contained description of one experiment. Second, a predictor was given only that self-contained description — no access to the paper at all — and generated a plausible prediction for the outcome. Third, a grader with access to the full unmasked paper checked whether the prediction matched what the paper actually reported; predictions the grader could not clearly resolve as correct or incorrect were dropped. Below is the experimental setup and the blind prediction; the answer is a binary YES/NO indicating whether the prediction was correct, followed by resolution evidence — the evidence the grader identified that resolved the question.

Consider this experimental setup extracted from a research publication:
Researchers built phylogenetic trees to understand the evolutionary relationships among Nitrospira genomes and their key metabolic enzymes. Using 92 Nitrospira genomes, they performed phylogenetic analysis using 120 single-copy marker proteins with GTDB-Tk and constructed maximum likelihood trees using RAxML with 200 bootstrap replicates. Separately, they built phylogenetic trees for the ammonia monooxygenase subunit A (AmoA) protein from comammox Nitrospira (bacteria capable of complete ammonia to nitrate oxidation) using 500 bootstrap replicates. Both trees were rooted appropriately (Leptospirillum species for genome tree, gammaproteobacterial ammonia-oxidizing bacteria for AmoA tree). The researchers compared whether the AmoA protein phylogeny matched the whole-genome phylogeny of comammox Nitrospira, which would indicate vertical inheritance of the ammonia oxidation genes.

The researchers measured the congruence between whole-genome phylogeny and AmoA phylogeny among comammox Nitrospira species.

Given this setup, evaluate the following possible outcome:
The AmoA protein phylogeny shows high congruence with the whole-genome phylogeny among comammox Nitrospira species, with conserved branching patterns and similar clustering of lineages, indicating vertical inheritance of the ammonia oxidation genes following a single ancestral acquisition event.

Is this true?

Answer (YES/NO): YES